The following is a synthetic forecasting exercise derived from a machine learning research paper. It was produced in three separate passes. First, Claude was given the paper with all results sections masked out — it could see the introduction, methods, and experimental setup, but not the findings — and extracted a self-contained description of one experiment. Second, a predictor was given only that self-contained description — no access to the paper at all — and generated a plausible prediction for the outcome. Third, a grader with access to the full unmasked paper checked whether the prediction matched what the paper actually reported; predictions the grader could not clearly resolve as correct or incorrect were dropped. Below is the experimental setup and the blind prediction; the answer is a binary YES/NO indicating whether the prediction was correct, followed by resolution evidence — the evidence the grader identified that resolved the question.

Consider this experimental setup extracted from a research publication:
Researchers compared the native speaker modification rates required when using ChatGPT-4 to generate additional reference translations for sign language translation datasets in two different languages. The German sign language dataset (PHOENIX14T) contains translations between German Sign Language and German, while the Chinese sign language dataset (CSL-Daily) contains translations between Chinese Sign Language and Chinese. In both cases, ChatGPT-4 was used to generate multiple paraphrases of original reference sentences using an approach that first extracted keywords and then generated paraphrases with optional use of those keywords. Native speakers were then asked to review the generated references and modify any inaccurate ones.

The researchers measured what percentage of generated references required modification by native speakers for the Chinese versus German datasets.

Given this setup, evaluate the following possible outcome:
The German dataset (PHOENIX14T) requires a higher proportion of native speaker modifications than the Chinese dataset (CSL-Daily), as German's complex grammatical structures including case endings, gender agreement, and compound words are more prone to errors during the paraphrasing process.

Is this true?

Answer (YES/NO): NO